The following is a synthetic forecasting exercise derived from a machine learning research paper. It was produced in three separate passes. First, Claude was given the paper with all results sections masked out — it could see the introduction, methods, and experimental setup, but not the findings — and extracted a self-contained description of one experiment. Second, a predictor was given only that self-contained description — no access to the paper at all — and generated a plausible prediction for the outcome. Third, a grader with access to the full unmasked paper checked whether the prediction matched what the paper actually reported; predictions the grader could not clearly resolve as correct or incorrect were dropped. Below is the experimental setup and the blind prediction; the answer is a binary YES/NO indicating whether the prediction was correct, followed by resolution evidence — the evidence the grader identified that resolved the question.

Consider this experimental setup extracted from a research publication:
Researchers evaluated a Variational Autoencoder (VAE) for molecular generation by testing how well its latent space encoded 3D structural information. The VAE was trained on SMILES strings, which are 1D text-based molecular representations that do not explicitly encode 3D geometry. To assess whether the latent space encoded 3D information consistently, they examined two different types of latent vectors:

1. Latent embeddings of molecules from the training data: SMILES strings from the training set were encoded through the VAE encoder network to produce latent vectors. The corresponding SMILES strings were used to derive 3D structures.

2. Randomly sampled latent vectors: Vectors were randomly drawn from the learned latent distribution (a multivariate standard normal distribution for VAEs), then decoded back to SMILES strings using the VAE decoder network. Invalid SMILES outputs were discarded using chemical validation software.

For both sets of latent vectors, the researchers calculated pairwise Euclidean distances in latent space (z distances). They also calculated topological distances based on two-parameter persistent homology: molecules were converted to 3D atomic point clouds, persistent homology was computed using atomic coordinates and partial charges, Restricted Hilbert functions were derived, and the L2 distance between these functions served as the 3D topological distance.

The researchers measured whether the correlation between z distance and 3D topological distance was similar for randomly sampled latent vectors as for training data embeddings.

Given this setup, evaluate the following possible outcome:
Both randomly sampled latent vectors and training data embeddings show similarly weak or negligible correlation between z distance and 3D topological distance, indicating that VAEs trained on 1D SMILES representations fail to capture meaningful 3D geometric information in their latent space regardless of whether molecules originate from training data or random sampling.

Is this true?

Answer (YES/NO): NO